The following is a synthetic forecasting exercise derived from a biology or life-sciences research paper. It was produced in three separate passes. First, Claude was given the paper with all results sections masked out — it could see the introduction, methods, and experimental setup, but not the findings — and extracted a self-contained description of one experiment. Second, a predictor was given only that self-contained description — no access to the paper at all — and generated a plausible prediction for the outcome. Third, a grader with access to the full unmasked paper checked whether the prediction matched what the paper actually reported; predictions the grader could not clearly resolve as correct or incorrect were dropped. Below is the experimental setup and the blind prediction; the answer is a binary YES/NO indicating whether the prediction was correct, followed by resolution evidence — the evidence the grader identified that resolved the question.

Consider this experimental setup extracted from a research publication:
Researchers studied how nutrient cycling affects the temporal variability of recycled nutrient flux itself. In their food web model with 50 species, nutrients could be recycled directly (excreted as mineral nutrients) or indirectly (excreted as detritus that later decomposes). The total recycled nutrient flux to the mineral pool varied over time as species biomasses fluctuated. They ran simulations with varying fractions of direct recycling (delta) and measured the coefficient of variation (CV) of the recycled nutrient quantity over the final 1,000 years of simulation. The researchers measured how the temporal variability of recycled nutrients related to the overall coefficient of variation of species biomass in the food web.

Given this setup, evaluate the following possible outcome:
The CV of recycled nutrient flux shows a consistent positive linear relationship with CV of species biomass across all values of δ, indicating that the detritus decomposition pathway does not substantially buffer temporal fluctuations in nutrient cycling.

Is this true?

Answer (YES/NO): NO